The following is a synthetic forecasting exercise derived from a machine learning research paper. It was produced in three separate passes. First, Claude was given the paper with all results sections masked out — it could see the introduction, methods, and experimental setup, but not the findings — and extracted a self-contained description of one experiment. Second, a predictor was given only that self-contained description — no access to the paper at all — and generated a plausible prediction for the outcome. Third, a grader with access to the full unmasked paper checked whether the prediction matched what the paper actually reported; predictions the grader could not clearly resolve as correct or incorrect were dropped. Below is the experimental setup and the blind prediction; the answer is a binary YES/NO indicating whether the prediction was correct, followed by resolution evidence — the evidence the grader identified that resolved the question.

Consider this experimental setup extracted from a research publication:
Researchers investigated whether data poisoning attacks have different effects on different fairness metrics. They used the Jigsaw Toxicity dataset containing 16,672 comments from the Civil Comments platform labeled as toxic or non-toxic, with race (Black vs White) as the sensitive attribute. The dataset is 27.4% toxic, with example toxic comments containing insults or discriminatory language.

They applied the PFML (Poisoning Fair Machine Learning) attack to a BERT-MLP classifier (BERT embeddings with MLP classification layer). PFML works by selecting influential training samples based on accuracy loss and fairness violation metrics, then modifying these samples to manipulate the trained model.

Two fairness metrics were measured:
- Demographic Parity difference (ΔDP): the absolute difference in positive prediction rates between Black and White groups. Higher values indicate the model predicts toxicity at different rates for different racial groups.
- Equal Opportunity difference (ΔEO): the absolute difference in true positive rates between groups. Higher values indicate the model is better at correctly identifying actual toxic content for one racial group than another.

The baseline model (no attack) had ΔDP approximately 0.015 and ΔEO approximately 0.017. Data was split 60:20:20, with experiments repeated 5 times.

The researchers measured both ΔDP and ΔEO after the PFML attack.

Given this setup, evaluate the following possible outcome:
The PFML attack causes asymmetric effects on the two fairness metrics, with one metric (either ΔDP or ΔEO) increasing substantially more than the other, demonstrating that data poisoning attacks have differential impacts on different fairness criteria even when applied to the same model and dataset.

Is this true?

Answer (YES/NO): NO